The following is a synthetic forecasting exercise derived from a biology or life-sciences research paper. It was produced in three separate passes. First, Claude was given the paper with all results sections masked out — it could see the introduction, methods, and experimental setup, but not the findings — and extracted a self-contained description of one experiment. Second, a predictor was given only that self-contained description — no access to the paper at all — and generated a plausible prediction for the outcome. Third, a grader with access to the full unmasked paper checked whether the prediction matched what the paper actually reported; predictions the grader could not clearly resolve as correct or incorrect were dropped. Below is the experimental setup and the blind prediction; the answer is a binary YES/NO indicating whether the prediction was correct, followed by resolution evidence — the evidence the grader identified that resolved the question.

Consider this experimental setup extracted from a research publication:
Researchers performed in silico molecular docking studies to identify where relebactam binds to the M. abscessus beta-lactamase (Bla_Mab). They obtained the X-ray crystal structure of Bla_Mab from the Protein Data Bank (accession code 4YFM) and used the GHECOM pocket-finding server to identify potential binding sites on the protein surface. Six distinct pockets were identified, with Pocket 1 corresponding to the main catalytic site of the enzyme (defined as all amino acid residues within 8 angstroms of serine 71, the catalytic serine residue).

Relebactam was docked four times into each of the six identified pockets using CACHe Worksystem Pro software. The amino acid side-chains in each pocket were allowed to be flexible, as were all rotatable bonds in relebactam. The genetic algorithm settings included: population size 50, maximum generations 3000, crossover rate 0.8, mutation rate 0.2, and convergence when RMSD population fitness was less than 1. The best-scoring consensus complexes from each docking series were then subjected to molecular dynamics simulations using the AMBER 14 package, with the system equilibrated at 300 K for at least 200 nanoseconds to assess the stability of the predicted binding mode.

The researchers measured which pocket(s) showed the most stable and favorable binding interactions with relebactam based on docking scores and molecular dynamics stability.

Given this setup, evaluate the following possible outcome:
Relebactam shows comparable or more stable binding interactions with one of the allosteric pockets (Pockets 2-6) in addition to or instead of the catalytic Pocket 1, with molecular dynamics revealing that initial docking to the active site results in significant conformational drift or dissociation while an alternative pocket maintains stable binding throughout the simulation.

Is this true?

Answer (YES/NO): NO